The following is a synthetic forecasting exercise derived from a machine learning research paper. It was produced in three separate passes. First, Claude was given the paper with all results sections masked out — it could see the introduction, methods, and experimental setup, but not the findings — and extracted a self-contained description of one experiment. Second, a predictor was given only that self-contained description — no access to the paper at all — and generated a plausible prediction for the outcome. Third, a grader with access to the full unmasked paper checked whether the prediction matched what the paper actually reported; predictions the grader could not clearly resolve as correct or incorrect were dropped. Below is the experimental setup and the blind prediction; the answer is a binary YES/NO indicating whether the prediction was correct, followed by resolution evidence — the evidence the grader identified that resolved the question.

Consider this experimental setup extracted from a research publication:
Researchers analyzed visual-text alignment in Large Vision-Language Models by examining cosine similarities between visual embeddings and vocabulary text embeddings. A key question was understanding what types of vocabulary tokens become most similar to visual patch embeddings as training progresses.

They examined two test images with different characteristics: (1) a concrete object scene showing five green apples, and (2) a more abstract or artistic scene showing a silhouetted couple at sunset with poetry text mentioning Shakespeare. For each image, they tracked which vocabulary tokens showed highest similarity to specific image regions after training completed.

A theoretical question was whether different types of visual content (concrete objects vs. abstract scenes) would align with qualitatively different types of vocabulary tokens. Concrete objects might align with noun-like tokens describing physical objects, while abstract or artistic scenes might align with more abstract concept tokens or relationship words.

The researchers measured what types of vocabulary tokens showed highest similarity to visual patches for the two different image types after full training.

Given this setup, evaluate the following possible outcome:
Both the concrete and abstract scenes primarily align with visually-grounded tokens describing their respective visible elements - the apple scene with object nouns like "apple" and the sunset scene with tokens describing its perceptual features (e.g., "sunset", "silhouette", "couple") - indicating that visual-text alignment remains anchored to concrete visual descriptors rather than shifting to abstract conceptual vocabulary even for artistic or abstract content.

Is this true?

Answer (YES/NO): NO